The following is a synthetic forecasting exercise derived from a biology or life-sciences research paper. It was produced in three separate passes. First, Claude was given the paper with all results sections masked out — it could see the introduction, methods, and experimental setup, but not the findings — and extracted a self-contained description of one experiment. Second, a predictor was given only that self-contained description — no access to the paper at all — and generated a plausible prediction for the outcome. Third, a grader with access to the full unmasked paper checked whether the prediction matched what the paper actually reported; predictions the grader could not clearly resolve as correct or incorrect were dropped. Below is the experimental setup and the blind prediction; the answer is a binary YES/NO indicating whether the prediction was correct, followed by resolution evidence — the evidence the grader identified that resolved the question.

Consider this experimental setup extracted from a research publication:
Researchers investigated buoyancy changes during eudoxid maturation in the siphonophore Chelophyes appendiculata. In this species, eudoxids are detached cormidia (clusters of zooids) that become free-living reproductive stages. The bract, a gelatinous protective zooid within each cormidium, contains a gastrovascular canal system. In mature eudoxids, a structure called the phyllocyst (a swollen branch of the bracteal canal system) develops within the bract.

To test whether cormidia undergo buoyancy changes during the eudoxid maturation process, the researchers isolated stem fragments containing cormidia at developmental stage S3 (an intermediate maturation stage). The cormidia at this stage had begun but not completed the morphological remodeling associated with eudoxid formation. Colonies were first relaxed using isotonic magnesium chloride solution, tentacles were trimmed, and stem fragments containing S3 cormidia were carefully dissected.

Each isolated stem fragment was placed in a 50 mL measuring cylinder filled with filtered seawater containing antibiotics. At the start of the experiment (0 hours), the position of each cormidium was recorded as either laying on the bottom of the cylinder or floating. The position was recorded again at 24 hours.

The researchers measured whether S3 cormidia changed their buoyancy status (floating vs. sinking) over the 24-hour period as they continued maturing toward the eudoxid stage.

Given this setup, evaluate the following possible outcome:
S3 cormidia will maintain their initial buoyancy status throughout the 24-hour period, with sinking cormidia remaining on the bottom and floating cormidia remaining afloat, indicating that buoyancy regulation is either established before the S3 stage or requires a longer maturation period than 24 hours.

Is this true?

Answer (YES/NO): NO